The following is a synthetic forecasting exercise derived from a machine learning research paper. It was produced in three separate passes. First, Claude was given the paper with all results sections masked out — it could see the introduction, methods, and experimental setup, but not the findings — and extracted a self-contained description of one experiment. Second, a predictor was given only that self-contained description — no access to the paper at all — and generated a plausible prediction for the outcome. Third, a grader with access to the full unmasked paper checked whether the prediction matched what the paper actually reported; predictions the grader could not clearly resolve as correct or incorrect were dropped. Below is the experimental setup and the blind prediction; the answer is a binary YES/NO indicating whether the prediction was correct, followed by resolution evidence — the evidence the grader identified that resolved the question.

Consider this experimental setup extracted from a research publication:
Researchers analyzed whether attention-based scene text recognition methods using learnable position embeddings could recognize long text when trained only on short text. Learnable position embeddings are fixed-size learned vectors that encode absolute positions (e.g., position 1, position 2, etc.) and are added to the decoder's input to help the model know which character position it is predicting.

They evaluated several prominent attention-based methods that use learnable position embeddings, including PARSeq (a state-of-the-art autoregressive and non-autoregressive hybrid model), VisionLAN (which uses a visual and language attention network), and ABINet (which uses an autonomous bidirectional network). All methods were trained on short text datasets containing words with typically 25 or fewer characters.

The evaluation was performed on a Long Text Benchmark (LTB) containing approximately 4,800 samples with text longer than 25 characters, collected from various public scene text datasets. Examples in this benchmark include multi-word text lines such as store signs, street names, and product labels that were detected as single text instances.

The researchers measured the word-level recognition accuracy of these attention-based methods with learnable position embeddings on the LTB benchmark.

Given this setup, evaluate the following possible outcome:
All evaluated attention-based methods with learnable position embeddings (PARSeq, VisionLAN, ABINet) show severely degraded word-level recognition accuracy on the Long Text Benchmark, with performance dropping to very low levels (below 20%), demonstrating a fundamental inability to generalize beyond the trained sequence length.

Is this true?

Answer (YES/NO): YES